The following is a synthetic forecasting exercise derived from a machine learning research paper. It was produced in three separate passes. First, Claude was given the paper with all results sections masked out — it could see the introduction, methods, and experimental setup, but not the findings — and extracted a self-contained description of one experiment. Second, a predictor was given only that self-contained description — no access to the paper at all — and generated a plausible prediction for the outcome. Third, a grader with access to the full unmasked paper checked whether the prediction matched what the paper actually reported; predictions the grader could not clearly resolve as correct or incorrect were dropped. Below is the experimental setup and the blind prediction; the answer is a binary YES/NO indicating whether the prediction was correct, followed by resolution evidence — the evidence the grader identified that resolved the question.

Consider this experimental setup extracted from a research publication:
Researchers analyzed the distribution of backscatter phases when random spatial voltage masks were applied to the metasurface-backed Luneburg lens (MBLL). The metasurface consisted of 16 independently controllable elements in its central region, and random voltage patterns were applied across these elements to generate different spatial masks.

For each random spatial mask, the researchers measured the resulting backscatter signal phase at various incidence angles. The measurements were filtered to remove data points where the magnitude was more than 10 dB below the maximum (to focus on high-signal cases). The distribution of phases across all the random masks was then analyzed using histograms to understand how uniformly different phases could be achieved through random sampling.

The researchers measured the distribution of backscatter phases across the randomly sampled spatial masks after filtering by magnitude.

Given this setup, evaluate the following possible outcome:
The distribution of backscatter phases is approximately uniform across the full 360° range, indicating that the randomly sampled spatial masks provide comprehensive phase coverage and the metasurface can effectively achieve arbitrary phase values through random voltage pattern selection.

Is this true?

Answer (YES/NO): NO